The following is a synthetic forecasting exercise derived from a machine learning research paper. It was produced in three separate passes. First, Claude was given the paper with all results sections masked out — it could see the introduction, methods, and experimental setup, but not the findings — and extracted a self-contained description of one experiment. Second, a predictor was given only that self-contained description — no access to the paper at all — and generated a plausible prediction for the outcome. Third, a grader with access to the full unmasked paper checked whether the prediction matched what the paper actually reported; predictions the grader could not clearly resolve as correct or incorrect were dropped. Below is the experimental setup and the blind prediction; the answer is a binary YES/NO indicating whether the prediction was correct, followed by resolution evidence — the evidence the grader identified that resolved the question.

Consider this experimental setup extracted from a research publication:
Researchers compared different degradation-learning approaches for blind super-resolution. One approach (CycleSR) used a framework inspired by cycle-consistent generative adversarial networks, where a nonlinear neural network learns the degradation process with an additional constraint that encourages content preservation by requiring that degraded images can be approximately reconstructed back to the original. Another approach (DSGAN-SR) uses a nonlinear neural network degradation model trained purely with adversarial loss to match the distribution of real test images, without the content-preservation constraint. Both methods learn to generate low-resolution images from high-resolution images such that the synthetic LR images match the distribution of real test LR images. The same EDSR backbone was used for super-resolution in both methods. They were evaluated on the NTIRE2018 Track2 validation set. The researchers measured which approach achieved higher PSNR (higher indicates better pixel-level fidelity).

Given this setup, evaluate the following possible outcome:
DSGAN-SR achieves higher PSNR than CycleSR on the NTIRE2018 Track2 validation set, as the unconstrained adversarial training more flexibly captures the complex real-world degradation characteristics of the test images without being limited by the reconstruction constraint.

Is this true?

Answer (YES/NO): NO